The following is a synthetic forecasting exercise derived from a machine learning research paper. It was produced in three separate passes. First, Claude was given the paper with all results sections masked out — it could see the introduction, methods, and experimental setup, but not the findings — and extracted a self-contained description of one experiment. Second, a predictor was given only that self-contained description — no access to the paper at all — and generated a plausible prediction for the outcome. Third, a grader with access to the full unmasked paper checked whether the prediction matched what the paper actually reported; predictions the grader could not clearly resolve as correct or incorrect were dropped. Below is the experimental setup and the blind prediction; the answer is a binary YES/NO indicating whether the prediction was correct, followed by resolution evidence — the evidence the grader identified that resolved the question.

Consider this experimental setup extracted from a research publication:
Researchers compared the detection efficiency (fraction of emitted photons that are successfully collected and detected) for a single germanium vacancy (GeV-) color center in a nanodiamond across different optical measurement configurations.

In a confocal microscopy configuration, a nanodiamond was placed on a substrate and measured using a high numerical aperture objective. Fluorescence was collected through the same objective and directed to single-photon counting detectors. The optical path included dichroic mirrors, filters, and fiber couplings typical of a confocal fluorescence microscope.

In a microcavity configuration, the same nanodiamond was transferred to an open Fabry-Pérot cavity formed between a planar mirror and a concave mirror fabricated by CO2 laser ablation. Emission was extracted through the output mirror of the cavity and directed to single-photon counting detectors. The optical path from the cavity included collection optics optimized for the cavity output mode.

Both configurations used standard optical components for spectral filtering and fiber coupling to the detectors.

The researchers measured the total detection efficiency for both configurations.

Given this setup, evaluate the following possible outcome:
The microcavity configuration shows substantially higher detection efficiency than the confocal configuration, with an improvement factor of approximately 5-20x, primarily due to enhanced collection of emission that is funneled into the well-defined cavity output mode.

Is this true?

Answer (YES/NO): NO